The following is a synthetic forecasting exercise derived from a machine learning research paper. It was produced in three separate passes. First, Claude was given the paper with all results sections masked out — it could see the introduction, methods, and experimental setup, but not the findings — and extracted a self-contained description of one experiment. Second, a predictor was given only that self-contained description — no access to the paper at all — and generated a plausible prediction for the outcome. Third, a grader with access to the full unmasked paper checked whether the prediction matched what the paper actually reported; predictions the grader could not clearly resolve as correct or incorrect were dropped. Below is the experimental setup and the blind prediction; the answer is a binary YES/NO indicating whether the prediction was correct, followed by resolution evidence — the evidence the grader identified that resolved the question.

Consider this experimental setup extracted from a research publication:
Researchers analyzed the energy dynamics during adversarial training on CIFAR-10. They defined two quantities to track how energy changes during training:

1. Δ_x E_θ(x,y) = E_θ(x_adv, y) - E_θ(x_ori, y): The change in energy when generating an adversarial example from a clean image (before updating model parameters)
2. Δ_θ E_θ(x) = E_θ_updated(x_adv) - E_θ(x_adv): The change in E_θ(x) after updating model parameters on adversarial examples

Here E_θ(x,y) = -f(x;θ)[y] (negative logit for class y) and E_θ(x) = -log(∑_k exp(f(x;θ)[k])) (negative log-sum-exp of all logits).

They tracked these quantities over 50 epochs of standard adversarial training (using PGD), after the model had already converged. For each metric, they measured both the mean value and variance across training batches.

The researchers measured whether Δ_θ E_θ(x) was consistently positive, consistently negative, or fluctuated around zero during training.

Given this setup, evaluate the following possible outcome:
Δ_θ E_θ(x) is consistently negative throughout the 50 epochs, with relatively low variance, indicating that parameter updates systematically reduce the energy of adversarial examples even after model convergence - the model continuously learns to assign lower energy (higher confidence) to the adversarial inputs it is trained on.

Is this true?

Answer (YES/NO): NO